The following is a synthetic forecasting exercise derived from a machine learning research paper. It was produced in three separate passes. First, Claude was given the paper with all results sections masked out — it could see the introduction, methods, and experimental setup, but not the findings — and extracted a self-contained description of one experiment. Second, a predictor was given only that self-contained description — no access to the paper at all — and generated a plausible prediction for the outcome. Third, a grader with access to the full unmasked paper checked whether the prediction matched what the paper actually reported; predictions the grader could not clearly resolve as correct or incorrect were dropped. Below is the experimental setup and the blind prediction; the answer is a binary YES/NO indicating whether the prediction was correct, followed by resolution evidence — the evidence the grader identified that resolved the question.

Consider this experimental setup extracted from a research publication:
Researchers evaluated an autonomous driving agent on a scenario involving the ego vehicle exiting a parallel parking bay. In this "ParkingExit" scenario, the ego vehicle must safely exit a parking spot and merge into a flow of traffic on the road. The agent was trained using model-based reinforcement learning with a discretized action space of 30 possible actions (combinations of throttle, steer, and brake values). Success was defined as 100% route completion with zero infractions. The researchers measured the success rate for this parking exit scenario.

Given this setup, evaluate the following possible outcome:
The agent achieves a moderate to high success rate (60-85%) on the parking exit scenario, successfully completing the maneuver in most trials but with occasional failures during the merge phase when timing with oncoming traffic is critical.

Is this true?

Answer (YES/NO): NO